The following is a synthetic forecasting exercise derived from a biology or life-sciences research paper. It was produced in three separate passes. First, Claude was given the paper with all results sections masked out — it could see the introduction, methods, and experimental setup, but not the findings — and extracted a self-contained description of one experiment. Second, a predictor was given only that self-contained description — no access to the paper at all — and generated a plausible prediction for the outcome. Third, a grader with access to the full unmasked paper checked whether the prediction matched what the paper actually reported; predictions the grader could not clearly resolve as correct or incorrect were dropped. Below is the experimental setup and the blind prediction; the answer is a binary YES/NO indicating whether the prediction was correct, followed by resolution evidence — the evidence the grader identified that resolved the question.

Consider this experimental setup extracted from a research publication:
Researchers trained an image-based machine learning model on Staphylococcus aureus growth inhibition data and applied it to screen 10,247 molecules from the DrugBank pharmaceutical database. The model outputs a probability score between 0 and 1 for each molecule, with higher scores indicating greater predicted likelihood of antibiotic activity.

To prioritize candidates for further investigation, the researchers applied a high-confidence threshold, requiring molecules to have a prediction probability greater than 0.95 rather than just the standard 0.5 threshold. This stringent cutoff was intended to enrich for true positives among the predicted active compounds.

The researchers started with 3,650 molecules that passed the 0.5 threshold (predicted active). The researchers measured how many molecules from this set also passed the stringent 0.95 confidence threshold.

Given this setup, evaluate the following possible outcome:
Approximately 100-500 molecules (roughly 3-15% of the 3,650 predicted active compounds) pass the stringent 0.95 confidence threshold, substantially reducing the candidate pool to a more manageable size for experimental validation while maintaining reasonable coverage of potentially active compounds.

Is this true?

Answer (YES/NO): NO